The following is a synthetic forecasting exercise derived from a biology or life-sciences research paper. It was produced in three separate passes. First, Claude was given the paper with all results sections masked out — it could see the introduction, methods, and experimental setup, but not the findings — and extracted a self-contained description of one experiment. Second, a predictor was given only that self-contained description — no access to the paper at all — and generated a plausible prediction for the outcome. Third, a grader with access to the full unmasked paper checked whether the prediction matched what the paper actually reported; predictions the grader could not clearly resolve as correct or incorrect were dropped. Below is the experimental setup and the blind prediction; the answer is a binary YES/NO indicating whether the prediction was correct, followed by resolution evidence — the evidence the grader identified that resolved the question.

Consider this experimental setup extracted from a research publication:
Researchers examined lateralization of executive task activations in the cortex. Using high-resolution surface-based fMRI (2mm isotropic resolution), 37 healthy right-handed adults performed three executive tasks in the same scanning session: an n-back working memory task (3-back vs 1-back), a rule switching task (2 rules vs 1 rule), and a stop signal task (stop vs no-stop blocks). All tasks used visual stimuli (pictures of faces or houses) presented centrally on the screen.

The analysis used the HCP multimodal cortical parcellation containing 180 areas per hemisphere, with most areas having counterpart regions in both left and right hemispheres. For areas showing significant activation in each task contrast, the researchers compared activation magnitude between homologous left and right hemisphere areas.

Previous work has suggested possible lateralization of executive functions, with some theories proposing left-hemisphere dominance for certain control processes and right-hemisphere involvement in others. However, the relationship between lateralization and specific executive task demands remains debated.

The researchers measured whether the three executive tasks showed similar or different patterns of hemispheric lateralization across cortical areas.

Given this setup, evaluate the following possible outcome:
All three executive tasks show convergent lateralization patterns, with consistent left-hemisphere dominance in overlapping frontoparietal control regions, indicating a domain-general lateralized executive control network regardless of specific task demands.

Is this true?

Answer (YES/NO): NO